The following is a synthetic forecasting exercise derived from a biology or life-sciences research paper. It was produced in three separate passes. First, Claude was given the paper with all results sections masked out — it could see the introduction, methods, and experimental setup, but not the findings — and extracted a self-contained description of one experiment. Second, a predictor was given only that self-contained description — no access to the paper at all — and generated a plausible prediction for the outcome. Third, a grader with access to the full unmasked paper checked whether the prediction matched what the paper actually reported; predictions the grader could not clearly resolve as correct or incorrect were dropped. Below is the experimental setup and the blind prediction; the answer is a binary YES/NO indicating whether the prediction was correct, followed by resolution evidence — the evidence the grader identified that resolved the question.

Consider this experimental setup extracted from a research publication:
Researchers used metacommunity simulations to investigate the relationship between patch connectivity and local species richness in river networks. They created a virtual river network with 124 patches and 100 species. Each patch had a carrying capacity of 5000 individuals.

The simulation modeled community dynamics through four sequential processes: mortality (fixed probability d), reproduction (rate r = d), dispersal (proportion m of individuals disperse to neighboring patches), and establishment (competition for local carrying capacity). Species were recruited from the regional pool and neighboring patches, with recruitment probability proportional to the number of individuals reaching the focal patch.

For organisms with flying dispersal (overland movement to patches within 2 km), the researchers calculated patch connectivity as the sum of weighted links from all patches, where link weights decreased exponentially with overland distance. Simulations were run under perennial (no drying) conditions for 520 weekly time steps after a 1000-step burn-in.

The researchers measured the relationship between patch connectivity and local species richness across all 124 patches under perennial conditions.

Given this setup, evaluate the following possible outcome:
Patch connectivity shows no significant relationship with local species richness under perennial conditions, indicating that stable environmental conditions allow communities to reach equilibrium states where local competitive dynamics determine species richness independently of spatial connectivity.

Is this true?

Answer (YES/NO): NO